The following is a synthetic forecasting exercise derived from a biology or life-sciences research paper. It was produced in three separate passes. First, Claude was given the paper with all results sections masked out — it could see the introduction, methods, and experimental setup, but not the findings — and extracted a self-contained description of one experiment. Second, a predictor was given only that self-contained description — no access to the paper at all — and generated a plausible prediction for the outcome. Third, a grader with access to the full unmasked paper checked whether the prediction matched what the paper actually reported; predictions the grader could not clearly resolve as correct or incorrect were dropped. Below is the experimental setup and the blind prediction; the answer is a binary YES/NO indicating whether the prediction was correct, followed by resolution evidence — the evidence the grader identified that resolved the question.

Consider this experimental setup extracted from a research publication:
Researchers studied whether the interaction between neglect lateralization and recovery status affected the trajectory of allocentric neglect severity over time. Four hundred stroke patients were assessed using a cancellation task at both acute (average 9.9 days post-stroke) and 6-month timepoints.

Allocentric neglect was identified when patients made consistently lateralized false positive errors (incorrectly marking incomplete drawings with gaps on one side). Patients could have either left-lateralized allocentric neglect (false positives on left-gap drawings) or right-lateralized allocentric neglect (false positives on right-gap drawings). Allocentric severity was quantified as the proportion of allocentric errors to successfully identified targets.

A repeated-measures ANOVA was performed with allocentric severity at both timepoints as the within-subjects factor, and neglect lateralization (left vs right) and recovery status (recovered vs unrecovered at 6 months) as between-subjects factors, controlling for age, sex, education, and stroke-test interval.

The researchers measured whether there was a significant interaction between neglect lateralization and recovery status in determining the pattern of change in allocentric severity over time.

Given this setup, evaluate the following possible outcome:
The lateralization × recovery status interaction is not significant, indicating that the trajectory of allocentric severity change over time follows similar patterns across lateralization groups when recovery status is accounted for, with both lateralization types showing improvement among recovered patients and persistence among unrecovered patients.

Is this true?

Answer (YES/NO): YES